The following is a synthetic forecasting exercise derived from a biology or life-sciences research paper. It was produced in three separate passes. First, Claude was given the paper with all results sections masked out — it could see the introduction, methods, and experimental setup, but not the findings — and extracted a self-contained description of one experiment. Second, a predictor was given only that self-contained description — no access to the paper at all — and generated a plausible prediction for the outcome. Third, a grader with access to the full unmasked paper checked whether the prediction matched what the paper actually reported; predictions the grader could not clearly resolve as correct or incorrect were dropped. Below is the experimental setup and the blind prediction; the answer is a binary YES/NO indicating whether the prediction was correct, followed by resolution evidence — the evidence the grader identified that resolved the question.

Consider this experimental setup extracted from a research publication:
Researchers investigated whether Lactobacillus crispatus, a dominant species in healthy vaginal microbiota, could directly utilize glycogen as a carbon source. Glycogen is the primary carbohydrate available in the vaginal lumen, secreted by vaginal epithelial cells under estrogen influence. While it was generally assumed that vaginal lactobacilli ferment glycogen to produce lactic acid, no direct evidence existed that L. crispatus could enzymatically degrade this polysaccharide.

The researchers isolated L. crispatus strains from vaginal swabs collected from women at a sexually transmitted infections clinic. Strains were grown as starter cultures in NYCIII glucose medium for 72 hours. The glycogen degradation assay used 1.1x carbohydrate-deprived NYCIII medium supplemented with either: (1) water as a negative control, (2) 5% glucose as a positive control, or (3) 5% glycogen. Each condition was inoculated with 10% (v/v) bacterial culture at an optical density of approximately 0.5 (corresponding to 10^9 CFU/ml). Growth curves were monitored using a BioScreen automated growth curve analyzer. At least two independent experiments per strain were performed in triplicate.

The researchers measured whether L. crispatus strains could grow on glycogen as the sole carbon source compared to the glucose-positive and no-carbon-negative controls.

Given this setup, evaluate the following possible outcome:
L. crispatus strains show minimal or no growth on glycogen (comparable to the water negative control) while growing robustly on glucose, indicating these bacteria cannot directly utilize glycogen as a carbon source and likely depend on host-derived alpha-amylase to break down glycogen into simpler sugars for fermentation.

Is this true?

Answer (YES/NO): NO